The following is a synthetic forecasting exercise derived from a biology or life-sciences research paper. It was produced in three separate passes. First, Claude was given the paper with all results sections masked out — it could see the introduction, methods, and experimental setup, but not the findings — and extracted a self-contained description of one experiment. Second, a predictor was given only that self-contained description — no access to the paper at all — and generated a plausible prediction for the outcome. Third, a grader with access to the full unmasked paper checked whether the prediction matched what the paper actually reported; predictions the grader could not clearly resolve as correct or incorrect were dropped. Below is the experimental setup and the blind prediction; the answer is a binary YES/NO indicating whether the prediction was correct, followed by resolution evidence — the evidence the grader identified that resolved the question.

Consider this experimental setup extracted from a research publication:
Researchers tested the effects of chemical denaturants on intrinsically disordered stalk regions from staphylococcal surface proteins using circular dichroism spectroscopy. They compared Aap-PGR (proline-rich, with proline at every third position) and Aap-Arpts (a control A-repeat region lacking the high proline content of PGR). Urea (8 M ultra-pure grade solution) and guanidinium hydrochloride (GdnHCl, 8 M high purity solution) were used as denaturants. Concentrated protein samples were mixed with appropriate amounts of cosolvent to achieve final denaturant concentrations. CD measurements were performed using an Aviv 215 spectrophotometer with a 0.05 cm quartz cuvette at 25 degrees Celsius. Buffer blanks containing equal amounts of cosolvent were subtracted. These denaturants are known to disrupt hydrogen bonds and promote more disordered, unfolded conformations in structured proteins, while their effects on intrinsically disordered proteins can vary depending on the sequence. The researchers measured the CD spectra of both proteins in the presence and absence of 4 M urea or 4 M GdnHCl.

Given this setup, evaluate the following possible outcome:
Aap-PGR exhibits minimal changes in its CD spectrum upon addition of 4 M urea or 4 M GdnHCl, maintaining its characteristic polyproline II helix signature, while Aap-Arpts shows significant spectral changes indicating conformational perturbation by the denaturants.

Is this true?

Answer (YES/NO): YES